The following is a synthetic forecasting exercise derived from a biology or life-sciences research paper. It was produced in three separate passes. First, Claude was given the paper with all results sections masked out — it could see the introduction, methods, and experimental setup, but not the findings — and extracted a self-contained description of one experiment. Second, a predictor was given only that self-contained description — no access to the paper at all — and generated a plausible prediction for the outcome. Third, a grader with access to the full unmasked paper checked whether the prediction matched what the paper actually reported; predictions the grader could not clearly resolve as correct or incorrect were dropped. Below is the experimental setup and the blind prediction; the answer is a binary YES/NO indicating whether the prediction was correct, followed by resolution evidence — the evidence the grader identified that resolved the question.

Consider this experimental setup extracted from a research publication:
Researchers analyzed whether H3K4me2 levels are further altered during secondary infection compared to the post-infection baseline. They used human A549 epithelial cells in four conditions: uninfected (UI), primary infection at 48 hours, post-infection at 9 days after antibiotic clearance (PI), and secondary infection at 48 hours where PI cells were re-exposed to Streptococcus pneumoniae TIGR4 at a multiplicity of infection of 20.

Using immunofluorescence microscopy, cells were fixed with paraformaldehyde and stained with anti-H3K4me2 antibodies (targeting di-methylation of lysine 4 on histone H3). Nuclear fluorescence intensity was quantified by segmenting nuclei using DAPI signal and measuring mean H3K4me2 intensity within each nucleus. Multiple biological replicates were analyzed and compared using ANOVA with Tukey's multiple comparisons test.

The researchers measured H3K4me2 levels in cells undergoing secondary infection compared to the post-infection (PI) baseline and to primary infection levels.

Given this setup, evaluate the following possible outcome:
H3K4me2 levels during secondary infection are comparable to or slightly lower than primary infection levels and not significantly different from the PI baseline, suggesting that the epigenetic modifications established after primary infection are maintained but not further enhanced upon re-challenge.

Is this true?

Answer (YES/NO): NO